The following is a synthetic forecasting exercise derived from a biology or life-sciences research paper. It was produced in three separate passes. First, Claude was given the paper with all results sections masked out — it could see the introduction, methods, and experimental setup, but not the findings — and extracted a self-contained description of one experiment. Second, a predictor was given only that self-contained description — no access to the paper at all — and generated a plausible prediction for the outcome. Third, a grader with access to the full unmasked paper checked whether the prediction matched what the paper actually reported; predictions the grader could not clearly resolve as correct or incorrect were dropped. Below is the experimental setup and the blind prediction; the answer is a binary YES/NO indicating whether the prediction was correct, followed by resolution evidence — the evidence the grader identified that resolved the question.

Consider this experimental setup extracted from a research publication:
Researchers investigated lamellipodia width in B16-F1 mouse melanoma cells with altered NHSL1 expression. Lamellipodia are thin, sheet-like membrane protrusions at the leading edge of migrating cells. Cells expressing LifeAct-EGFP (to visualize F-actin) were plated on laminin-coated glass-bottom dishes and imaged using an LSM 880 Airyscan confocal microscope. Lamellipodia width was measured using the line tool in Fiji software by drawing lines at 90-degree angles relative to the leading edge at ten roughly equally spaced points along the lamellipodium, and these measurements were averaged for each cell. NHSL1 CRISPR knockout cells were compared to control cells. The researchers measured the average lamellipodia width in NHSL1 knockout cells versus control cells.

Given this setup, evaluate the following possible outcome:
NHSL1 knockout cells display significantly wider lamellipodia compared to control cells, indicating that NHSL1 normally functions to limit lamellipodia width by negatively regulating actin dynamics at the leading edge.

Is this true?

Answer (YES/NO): NO